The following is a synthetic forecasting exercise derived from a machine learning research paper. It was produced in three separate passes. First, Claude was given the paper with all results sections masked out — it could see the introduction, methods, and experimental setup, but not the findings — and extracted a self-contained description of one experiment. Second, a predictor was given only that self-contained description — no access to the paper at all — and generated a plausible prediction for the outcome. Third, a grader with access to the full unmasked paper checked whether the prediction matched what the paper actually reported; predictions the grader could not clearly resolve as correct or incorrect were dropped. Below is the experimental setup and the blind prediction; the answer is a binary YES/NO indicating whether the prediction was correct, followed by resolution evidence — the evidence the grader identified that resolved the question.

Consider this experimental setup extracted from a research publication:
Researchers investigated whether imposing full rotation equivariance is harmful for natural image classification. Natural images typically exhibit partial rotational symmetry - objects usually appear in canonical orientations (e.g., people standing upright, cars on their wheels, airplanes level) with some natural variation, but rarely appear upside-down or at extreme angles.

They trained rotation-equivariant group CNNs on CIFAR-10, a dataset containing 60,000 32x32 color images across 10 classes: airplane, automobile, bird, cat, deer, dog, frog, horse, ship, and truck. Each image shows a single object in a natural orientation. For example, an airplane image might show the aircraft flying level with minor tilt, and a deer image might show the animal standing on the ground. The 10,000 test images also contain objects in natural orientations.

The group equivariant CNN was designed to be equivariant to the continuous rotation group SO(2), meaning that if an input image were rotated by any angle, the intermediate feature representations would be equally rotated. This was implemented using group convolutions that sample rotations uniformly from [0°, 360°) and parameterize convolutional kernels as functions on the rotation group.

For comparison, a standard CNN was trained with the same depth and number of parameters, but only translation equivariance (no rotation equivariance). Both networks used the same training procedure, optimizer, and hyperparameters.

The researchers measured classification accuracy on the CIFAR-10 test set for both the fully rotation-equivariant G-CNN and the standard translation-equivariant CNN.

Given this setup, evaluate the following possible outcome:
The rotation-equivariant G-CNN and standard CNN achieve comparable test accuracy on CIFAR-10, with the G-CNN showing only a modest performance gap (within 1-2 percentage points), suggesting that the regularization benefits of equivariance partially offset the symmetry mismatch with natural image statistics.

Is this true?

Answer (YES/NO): NO